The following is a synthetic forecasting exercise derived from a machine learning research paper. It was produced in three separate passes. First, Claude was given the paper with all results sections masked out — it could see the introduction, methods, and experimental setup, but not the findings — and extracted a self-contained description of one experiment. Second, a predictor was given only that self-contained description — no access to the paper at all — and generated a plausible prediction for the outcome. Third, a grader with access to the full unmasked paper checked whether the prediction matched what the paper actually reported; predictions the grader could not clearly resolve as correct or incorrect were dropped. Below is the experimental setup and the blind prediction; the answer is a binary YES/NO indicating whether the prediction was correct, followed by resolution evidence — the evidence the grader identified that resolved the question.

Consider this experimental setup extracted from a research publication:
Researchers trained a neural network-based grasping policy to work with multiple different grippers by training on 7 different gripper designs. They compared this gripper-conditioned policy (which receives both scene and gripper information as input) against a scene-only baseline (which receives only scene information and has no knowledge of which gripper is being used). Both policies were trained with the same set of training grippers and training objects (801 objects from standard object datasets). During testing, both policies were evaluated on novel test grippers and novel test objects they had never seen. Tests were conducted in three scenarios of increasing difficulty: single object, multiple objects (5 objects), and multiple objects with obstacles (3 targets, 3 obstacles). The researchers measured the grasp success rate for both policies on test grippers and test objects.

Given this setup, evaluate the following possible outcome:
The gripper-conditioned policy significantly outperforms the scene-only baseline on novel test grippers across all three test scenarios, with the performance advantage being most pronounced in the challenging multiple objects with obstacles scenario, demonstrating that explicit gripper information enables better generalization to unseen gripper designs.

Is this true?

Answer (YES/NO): YES